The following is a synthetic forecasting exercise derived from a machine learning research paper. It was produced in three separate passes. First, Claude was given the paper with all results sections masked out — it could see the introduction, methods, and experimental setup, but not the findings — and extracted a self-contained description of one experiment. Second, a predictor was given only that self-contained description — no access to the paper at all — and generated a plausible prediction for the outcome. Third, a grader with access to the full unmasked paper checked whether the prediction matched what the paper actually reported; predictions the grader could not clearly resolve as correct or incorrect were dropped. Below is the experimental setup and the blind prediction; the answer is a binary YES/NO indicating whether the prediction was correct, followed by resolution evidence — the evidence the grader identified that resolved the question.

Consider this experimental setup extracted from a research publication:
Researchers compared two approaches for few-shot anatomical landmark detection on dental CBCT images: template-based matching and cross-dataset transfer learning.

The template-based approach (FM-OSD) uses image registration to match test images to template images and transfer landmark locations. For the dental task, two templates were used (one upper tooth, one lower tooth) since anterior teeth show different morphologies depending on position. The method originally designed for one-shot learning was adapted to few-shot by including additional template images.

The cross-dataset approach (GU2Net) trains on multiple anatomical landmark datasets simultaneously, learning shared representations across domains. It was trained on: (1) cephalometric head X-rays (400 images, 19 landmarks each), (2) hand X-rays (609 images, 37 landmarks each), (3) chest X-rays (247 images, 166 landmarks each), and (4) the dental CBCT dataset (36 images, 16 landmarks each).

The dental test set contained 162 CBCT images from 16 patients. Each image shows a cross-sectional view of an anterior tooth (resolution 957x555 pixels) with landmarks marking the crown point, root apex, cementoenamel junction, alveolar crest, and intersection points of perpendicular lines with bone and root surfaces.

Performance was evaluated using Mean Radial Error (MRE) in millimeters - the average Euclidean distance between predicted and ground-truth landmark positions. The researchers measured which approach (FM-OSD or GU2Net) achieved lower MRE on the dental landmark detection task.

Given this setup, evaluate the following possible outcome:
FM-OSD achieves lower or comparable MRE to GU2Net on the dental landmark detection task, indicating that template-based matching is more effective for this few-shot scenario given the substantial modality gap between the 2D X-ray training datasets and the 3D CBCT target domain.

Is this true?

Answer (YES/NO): NO